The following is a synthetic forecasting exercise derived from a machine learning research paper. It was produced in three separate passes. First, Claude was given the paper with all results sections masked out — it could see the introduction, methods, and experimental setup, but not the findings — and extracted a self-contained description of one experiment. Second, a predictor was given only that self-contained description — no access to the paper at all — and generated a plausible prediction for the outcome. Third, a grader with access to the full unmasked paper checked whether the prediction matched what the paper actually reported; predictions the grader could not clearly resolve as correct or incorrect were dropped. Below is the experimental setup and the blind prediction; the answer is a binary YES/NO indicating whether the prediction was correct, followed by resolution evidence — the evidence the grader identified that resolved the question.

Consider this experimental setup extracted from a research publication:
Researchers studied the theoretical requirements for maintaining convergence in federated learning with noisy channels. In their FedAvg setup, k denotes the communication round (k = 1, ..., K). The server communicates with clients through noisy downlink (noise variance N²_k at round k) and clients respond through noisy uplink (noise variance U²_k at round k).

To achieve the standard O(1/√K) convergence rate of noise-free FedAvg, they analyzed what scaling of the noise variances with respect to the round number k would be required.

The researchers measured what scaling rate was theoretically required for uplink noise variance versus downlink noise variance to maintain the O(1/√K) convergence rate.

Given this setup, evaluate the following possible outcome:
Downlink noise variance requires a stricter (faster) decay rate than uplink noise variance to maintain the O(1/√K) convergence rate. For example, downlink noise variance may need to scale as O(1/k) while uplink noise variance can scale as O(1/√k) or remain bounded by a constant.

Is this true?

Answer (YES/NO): YES